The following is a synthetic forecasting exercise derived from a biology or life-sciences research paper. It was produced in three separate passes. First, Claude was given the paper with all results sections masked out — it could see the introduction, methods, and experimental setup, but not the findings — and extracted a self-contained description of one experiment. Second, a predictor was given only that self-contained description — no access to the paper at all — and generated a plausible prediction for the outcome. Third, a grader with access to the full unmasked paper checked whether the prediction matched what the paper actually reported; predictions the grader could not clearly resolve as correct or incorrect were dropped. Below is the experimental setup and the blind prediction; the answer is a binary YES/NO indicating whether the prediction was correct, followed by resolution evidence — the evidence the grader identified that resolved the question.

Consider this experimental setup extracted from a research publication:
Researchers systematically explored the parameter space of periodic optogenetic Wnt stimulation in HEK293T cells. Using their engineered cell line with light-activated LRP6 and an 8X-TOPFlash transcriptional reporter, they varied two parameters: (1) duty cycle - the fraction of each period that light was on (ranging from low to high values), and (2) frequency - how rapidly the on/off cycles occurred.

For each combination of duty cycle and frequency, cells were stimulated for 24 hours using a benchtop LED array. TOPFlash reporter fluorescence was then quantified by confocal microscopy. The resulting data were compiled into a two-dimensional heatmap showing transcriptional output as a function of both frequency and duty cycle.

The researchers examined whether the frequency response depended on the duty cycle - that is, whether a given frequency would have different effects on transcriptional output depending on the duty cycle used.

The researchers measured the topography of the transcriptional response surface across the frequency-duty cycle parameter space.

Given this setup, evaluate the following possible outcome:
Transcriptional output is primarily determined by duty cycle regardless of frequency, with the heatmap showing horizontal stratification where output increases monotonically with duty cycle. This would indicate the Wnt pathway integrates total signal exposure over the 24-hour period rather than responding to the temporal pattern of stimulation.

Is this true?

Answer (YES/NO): NO